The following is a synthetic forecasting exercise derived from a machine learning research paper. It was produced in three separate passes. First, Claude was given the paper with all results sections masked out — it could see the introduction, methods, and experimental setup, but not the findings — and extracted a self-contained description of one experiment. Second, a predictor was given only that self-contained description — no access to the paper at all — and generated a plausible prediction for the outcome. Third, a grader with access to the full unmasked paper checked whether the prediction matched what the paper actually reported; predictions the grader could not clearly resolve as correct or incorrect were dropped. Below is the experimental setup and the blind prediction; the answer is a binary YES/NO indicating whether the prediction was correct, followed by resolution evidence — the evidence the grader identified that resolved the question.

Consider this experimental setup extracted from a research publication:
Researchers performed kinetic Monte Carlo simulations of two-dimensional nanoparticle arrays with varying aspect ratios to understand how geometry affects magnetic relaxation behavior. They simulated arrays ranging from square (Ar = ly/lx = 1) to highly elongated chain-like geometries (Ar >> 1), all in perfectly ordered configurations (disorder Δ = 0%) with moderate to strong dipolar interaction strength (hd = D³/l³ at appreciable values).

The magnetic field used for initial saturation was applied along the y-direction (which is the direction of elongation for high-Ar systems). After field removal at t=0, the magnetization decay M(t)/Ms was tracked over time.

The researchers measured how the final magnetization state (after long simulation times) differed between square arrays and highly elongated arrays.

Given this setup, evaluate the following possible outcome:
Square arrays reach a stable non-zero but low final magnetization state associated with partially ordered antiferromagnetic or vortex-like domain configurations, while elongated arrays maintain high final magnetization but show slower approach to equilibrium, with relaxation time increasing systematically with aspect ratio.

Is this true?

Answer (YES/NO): NO